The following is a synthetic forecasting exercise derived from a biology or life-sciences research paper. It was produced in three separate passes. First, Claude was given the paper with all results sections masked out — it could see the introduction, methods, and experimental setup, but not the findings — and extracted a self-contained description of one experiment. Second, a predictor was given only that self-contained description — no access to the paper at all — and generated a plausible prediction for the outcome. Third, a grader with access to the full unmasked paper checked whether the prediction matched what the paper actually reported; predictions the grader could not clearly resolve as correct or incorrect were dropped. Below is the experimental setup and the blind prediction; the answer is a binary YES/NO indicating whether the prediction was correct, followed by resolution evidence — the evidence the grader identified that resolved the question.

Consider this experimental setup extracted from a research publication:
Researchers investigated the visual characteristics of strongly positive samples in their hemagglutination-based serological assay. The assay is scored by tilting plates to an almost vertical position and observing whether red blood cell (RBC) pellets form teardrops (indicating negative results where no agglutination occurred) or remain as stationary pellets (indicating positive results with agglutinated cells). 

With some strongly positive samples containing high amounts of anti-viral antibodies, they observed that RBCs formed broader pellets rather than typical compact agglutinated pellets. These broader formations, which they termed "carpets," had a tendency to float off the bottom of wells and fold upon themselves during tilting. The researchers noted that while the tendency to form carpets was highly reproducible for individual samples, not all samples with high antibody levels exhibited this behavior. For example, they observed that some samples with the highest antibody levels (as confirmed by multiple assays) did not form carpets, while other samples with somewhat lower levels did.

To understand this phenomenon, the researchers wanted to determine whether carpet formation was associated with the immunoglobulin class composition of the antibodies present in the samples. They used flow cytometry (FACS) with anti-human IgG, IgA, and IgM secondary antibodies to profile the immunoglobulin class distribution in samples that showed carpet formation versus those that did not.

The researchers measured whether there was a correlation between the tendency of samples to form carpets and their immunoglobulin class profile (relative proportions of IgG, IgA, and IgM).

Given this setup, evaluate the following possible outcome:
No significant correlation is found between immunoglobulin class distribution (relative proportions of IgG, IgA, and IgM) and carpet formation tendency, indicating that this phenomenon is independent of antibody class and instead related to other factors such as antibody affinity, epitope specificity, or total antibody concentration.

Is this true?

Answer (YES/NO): YES